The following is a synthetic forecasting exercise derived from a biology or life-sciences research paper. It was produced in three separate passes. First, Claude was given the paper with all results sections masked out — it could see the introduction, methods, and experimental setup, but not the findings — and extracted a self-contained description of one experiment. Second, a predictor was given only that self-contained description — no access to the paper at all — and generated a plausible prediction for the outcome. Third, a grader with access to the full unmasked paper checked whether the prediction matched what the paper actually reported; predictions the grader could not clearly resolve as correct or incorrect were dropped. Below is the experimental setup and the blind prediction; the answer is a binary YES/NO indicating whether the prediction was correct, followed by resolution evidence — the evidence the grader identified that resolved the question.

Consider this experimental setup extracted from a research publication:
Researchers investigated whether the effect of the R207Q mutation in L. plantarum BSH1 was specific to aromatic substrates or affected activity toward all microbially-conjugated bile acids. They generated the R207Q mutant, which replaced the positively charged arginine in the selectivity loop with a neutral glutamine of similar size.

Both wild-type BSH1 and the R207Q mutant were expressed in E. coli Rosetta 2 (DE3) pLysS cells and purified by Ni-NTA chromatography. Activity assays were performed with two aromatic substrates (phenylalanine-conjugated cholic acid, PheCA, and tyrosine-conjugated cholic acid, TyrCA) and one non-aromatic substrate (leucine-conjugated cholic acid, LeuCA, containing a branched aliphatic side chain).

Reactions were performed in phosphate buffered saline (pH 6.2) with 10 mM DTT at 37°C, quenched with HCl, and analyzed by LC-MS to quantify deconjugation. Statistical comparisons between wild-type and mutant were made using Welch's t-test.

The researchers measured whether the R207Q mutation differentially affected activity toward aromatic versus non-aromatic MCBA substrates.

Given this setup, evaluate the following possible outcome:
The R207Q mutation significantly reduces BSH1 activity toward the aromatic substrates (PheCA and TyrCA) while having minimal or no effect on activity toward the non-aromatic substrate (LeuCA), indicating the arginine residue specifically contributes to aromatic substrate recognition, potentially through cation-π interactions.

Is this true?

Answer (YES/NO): NO